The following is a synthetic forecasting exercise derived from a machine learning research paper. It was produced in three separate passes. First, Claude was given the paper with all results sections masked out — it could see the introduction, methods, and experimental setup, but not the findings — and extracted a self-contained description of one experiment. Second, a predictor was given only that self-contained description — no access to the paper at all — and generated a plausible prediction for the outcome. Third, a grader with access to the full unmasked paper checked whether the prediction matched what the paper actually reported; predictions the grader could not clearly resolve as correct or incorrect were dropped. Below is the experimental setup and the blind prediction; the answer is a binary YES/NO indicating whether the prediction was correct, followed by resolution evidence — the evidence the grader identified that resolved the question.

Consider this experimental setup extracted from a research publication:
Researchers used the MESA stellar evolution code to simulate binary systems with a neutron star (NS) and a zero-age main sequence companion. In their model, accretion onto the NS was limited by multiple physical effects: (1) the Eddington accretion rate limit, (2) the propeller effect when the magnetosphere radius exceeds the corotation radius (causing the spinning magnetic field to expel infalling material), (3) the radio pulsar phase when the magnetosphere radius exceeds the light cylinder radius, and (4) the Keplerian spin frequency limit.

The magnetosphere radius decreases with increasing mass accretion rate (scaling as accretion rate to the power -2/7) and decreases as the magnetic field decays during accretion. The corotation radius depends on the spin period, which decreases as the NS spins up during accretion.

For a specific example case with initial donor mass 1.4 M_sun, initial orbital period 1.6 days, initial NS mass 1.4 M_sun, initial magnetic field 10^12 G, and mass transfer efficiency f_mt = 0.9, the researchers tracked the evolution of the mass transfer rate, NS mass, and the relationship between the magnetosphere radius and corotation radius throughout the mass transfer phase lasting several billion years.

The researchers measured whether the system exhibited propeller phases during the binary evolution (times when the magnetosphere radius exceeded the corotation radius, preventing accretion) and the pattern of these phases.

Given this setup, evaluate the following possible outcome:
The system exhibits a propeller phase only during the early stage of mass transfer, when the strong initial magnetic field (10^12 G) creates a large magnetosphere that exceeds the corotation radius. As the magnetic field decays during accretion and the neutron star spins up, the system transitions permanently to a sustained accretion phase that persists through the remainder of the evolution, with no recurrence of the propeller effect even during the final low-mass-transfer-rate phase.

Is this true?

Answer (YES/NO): NO